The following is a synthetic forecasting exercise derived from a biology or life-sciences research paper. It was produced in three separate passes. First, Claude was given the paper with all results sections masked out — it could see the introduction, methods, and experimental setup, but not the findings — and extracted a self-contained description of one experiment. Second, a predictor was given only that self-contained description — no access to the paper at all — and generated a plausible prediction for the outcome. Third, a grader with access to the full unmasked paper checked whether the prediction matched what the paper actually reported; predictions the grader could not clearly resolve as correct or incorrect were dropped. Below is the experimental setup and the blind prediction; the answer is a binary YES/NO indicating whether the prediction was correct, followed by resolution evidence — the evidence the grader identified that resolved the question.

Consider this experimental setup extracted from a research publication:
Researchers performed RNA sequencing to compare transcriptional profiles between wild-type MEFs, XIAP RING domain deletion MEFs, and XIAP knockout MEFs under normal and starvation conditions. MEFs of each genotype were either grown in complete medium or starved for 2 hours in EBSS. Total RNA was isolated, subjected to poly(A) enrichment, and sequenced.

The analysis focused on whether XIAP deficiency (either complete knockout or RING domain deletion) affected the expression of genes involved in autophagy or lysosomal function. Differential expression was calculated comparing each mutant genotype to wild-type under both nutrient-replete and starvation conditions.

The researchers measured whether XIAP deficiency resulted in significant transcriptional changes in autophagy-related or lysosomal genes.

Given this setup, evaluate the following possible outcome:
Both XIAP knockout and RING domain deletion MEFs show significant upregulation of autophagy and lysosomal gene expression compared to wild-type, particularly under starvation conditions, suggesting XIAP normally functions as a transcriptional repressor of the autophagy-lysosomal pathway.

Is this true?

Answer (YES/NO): NO